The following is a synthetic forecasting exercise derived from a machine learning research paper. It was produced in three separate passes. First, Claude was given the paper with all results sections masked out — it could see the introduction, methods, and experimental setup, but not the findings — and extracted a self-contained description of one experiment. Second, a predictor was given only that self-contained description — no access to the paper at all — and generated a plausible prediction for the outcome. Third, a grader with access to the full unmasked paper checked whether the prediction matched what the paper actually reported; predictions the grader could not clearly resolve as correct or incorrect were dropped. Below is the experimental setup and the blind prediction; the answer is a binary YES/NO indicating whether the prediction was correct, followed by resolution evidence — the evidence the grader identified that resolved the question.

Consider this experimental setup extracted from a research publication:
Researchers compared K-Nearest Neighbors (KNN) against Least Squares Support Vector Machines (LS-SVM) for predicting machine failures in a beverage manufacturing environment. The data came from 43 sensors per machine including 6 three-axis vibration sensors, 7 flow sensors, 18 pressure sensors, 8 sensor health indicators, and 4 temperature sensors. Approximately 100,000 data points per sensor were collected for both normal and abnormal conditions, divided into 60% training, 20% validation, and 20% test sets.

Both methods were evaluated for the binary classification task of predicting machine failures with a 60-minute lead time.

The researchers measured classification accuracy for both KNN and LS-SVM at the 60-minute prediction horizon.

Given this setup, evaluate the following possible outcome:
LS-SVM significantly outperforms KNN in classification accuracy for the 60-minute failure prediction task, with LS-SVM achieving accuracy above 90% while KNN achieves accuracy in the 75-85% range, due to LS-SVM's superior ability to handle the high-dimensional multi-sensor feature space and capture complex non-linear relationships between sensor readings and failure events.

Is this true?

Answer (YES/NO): NO